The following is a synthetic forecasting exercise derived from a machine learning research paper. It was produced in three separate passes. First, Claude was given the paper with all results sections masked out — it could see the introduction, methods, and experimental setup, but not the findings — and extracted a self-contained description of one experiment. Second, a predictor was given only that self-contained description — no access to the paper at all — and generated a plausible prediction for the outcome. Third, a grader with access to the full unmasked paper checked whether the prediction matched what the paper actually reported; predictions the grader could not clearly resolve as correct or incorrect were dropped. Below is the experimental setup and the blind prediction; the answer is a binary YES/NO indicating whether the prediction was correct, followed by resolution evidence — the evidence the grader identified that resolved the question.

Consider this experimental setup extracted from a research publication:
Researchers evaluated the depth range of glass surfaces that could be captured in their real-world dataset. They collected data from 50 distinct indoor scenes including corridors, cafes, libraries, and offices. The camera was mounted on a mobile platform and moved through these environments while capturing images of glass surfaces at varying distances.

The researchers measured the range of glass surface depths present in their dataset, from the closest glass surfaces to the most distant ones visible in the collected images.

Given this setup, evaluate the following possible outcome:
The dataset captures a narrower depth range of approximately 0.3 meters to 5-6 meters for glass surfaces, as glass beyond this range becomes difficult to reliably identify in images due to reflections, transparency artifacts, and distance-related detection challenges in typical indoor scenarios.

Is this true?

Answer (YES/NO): NO